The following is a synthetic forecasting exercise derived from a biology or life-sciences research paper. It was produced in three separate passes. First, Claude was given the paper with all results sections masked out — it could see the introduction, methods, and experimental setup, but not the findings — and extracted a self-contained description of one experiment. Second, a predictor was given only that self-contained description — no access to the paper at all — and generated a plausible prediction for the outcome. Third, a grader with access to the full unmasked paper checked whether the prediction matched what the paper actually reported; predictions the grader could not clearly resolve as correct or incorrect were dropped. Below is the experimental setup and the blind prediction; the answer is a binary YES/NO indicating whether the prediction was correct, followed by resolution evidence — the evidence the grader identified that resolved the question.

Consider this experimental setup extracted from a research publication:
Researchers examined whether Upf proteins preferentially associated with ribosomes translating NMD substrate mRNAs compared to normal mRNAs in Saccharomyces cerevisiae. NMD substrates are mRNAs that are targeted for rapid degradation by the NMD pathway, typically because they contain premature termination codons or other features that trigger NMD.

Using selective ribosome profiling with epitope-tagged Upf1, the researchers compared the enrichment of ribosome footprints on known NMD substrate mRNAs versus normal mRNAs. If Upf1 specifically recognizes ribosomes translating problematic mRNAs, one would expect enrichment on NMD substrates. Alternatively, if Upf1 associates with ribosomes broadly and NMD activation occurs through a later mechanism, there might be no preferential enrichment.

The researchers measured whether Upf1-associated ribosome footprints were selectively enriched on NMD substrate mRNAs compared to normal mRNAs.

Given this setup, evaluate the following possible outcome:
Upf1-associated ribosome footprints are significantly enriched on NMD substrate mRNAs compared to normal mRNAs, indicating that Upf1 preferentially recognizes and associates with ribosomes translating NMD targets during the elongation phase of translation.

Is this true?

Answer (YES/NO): YES